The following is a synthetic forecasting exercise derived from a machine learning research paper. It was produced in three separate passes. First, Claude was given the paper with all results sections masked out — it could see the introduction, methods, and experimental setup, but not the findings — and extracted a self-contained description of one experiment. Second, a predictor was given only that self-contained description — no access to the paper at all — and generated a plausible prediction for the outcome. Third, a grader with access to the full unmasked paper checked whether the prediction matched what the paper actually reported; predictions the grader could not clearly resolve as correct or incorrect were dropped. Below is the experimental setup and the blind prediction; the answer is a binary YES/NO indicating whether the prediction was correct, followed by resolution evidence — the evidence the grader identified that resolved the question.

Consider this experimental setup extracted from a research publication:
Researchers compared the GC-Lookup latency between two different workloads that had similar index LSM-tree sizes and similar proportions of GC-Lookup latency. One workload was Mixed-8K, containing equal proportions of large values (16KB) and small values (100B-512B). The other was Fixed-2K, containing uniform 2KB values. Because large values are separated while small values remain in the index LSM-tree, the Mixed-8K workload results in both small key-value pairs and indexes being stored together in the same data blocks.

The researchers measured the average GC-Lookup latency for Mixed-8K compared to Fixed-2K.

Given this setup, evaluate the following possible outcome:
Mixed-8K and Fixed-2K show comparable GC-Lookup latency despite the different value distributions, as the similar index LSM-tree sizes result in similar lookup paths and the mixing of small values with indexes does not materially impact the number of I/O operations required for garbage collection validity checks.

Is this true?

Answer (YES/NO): NO